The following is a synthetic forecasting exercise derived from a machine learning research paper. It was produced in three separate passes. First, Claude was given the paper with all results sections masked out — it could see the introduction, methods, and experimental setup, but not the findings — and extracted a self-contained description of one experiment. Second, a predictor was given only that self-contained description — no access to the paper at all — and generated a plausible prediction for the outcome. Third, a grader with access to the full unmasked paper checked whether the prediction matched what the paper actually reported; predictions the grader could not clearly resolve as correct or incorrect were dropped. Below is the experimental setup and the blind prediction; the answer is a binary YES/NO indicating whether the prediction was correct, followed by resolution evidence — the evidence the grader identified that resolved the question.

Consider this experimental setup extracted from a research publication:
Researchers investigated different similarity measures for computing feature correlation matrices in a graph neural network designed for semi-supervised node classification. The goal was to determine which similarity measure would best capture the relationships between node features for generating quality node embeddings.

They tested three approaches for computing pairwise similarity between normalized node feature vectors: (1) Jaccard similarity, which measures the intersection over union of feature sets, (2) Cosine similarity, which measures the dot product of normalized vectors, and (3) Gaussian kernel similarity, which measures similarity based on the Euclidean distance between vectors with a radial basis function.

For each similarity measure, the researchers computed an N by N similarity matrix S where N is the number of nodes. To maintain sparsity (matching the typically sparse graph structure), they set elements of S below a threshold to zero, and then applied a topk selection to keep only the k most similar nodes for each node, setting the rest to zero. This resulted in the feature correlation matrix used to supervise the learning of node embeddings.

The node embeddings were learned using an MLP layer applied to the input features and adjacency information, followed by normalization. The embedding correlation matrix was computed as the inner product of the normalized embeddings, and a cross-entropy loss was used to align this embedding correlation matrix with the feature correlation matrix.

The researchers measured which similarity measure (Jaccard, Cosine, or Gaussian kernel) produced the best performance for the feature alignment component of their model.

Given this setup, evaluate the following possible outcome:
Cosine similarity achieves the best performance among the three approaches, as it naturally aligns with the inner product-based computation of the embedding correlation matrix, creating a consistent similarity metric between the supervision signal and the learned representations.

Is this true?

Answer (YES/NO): YES